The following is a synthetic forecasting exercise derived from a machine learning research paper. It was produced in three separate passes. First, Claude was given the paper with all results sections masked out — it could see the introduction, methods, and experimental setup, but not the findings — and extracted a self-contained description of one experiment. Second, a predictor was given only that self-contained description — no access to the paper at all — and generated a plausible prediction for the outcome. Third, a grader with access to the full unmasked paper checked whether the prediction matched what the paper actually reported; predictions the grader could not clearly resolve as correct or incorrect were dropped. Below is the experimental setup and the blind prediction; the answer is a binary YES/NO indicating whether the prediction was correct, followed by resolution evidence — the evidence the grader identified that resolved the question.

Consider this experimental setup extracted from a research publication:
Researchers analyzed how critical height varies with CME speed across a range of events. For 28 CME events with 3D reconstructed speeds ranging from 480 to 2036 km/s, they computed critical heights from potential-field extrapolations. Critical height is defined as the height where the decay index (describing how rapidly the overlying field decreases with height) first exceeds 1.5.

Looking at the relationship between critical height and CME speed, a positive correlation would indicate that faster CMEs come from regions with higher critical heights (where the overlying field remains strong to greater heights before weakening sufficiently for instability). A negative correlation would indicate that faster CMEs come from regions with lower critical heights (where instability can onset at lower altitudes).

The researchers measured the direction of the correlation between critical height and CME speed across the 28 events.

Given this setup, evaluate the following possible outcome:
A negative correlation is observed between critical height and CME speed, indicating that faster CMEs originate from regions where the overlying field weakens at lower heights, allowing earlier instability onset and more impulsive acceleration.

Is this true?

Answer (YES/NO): NO